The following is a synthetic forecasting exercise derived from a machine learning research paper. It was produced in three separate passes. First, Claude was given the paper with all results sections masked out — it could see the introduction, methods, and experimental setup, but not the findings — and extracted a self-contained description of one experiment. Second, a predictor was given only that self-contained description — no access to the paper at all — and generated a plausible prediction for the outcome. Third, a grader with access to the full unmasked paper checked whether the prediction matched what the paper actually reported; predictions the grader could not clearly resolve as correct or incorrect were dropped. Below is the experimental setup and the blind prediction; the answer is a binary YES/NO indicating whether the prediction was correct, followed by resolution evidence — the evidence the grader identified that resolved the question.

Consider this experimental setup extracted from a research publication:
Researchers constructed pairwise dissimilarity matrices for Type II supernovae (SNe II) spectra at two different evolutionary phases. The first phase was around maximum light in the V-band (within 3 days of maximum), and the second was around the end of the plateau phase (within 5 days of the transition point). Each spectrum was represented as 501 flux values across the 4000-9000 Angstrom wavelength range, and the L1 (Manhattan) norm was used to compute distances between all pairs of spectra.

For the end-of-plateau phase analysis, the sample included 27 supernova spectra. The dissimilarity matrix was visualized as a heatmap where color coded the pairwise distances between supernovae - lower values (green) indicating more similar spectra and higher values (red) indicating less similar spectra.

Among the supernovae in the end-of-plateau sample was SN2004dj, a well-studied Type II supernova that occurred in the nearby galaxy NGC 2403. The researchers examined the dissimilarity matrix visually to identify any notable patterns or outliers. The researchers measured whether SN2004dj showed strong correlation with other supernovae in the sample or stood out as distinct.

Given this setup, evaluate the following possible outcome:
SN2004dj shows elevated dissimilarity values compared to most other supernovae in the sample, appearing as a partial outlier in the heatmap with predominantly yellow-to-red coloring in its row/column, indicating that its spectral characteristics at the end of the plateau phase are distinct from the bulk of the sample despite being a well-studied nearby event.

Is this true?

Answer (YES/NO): YES